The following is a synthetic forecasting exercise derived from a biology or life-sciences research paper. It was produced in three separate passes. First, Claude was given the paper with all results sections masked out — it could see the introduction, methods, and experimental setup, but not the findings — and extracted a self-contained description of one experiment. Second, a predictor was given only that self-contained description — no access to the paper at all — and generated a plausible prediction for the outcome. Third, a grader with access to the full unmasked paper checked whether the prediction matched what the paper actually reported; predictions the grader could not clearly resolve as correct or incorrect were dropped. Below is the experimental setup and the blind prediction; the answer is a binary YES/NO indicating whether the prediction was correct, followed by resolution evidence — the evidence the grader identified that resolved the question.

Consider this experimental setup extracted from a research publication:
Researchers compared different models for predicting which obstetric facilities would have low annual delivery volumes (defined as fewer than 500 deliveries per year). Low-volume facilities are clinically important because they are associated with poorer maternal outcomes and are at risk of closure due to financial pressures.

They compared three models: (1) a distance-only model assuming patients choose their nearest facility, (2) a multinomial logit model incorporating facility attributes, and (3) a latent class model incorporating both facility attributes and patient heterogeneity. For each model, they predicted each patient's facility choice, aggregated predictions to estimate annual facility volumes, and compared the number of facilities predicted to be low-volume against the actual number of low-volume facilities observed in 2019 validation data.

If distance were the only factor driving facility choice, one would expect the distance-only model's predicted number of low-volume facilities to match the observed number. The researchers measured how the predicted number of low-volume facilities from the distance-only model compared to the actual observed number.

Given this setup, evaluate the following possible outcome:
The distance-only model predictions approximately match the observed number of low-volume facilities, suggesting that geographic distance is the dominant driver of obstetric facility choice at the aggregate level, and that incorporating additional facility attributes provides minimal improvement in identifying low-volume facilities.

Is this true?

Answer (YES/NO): NO